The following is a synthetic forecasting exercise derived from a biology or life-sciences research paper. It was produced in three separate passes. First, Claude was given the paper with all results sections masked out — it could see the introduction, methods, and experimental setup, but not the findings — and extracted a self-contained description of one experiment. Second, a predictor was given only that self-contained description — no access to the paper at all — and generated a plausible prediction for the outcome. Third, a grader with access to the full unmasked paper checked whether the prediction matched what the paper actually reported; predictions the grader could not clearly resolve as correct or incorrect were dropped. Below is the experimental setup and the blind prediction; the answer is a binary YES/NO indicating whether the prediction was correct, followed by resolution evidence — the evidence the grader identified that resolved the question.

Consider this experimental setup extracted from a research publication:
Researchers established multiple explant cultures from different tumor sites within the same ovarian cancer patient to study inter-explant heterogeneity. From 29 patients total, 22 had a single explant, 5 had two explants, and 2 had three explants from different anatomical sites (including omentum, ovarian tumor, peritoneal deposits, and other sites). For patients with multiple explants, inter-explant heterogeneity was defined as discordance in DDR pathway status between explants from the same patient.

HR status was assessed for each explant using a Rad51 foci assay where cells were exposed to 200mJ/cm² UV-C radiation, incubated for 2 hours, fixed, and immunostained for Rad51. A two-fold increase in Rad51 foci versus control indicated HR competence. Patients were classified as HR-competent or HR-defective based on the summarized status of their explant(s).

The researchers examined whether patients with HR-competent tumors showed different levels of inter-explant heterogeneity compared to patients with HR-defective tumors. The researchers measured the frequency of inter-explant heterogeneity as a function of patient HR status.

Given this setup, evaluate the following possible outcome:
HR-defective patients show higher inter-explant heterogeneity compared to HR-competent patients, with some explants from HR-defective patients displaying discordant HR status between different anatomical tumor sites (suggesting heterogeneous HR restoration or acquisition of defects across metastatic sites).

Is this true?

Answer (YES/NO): NO